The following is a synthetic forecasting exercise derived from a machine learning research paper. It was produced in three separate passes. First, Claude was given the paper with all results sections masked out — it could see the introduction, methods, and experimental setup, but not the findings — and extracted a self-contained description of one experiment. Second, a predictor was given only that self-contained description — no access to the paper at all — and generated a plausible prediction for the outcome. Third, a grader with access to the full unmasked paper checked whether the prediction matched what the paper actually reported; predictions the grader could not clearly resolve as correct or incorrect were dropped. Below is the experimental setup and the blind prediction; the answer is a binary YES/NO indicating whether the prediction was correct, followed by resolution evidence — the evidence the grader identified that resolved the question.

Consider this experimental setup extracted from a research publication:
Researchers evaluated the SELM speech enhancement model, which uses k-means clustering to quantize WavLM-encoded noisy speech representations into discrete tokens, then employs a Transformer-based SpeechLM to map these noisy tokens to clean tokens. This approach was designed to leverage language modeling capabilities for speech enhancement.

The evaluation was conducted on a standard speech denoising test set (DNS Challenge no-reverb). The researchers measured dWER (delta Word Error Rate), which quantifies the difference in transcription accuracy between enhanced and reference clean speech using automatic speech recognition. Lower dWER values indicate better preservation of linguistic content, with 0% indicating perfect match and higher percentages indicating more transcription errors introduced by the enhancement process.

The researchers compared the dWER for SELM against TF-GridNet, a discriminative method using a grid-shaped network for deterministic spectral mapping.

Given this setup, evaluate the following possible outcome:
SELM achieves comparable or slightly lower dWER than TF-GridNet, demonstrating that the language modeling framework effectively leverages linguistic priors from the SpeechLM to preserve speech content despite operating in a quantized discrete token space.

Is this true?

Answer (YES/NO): NO